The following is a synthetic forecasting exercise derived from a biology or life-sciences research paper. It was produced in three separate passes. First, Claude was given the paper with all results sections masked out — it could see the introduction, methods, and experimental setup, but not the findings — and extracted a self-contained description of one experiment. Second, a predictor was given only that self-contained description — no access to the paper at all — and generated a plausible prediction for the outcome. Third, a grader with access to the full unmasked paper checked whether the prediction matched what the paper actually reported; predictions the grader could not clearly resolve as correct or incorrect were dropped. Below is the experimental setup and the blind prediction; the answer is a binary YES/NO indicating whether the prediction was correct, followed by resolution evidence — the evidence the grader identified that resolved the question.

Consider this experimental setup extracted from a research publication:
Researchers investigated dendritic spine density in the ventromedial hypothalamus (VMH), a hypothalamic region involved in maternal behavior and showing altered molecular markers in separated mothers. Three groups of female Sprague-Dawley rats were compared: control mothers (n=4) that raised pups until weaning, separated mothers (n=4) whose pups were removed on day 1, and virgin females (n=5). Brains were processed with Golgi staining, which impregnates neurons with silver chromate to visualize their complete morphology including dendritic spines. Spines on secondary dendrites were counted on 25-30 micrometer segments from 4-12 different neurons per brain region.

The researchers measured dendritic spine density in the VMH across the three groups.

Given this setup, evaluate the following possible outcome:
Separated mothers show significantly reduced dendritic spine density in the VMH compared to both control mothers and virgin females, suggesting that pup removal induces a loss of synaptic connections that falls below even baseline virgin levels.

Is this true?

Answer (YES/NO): YES